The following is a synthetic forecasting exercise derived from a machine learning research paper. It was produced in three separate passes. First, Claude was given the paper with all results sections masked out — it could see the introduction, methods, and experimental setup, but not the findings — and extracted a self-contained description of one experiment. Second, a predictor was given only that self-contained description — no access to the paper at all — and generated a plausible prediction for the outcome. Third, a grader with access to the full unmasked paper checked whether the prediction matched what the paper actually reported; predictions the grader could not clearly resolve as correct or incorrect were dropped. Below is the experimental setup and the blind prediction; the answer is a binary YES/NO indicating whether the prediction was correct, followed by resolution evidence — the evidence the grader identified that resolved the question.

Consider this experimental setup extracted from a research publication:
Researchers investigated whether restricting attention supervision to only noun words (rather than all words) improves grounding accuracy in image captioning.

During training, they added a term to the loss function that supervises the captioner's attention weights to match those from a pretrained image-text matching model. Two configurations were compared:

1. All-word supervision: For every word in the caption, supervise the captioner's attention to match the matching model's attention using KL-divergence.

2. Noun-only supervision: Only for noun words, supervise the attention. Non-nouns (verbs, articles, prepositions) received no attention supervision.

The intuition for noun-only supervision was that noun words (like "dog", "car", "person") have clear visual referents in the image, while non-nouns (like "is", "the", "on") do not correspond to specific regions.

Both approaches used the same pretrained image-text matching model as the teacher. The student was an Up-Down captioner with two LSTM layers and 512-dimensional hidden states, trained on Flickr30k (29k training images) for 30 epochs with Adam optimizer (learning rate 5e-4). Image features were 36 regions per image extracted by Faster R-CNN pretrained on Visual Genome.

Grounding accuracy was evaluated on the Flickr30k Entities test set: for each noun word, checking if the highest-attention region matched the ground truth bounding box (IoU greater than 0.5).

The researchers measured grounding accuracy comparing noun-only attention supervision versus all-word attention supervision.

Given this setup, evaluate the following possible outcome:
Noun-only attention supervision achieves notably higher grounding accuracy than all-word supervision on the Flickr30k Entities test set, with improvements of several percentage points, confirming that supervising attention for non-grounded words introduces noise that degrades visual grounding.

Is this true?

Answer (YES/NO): YES